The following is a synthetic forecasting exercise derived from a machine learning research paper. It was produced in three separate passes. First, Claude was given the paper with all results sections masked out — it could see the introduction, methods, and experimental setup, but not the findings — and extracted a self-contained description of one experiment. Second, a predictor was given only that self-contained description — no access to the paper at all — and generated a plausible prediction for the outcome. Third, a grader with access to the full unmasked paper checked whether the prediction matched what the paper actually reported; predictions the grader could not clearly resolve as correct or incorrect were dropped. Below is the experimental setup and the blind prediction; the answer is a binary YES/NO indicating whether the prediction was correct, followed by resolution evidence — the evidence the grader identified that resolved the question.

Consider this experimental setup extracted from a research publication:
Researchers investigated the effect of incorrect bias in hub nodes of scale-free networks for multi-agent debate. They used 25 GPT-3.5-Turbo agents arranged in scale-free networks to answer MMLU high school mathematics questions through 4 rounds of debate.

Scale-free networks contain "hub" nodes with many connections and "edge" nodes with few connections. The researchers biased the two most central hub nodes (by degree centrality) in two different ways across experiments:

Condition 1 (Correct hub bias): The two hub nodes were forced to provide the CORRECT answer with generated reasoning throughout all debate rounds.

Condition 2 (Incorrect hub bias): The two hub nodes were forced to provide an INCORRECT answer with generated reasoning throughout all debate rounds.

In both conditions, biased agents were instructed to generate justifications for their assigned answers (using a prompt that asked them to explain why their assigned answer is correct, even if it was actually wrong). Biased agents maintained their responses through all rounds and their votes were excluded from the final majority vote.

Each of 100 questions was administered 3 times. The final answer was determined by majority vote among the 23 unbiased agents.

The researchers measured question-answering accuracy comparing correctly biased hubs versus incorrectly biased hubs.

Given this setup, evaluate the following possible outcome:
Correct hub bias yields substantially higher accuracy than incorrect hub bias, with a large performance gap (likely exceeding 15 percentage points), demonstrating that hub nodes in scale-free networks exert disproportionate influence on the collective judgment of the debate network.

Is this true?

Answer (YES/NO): YES